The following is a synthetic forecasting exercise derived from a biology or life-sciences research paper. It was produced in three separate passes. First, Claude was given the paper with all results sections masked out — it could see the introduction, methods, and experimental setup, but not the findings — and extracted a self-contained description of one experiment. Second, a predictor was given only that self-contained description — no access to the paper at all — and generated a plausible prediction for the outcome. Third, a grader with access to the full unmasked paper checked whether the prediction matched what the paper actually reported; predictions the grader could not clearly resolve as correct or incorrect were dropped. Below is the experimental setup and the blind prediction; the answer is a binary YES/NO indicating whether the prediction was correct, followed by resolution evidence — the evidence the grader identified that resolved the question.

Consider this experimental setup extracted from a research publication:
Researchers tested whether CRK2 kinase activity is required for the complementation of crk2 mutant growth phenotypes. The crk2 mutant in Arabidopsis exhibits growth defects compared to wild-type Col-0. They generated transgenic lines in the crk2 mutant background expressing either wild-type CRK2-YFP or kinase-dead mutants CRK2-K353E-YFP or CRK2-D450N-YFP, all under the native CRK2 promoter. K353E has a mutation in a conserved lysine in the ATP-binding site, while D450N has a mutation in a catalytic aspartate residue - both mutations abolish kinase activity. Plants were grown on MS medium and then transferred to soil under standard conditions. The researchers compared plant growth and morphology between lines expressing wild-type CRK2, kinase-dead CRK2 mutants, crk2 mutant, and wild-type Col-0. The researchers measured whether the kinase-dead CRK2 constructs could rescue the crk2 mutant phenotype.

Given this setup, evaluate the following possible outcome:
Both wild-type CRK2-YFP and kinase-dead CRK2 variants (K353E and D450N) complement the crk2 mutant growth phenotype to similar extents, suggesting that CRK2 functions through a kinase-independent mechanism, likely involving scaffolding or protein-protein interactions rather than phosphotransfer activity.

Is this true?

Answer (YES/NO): NO